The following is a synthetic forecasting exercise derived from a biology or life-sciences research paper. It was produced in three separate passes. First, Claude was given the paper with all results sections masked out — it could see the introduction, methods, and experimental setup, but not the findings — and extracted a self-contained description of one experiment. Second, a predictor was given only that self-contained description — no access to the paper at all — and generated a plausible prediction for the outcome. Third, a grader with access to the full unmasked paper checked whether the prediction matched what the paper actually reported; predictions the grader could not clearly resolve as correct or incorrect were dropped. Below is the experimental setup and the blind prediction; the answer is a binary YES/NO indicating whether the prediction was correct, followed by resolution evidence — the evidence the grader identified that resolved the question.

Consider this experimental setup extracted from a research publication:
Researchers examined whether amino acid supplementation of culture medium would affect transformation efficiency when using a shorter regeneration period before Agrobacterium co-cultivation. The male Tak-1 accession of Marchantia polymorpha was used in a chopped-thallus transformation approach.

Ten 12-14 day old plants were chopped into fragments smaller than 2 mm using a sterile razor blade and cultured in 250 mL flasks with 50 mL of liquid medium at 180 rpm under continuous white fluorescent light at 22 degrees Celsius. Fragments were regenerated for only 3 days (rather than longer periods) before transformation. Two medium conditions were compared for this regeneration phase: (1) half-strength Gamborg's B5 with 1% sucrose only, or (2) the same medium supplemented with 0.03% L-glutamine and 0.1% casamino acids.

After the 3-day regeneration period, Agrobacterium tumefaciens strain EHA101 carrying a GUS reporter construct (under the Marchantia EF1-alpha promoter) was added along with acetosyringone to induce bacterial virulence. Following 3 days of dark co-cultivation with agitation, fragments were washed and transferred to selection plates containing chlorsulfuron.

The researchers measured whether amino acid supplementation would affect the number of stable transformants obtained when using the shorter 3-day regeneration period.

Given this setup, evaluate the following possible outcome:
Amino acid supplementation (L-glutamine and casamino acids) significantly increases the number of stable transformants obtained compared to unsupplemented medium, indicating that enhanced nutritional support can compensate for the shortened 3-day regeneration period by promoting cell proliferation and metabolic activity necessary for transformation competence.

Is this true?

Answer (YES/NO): NO